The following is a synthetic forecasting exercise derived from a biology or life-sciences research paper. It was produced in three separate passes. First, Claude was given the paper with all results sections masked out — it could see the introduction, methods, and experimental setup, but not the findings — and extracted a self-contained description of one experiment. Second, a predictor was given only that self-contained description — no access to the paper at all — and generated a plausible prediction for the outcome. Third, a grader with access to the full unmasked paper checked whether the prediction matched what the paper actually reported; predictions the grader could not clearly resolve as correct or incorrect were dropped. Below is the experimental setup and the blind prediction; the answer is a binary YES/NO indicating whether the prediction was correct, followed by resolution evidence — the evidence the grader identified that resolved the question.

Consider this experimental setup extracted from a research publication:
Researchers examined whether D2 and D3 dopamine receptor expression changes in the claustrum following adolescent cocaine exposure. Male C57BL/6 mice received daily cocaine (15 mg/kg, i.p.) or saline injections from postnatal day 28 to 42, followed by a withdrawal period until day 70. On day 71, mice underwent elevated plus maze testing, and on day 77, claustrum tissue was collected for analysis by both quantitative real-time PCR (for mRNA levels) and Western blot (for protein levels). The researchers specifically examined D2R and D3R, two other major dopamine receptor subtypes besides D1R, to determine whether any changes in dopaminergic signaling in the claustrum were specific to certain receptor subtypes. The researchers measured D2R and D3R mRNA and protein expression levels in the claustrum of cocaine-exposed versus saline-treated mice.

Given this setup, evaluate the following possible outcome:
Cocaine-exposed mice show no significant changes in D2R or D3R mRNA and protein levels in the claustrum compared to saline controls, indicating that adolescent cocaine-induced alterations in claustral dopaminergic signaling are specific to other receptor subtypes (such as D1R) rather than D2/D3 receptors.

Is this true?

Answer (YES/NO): YES